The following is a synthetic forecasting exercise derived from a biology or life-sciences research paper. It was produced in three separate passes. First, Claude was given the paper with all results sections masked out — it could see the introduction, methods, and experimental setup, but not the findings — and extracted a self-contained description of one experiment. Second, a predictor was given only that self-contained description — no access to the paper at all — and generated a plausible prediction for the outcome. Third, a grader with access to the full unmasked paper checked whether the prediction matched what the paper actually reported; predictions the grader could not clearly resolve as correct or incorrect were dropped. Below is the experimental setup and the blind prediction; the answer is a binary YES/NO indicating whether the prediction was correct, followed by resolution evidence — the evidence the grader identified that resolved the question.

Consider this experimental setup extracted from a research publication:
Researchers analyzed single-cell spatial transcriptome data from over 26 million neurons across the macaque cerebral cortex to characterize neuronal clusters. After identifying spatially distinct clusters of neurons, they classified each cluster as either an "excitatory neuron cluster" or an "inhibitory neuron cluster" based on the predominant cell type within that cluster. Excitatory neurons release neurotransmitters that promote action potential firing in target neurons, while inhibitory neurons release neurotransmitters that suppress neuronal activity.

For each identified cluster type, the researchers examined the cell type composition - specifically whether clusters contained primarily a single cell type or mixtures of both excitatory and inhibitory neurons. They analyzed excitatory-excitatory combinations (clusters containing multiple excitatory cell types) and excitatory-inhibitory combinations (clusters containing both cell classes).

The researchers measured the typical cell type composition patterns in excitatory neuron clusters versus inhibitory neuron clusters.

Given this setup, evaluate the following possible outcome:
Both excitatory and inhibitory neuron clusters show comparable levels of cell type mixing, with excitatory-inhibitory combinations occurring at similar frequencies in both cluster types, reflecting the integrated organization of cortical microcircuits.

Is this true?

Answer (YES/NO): NO